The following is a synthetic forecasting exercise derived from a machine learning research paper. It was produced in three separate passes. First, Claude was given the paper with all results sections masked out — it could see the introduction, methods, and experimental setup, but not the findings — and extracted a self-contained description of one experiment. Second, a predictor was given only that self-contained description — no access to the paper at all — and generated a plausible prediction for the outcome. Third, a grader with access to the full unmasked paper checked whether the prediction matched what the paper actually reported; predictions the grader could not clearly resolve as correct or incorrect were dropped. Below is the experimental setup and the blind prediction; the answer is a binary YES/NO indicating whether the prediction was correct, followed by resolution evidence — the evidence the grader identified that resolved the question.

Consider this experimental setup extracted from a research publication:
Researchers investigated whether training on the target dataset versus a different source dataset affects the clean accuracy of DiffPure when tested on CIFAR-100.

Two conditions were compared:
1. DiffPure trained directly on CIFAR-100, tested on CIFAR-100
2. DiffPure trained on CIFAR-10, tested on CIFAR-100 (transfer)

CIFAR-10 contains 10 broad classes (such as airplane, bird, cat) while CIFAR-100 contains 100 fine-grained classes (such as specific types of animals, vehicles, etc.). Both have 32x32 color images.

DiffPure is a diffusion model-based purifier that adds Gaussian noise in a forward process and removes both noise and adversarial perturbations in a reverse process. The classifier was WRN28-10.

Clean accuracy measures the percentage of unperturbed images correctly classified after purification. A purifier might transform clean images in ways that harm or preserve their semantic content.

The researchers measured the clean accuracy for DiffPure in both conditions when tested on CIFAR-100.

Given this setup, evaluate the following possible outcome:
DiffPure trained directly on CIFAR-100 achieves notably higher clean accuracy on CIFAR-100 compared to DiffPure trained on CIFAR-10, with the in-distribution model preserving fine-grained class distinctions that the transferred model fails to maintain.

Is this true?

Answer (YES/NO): NO